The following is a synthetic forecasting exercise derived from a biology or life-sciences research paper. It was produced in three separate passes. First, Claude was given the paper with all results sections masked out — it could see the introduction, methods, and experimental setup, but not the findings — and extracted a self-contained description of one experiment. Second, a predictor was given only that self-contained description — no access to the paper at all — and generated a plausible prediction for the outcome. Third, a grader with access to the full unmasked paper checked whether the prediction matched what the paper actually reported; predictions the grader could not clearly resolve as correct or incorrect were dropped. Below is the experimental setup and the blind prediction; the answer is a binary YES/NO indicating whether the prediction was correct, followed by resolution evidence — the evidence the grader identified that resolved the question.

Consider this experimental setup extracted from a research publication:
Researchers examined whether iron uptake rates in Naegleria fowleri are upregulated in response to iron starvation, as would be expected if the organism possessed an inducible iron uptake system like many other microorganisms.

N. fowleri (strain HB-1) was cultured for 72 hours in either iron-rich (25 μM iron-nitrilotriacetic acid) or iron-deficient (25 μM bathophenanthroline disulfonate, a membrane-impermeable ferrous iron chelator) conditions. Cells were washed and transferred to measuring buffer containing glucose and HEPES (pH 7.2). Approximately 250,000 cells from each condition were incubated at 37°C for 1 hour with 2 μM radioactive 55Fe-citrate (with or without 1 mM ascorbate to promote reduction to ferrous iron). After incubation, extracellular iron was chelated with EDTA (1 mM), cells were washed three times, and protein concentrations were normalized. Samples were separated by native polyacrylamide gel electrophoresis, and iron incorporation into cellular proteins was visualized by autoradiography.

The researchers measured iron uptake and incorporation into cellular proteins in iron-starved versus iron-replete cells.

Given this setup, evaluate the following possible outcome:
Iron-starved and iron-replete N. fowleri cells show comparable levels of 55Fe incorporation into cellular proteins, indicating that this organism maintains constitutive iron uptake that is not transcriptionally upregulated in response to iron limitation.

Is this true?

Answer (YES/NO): YES